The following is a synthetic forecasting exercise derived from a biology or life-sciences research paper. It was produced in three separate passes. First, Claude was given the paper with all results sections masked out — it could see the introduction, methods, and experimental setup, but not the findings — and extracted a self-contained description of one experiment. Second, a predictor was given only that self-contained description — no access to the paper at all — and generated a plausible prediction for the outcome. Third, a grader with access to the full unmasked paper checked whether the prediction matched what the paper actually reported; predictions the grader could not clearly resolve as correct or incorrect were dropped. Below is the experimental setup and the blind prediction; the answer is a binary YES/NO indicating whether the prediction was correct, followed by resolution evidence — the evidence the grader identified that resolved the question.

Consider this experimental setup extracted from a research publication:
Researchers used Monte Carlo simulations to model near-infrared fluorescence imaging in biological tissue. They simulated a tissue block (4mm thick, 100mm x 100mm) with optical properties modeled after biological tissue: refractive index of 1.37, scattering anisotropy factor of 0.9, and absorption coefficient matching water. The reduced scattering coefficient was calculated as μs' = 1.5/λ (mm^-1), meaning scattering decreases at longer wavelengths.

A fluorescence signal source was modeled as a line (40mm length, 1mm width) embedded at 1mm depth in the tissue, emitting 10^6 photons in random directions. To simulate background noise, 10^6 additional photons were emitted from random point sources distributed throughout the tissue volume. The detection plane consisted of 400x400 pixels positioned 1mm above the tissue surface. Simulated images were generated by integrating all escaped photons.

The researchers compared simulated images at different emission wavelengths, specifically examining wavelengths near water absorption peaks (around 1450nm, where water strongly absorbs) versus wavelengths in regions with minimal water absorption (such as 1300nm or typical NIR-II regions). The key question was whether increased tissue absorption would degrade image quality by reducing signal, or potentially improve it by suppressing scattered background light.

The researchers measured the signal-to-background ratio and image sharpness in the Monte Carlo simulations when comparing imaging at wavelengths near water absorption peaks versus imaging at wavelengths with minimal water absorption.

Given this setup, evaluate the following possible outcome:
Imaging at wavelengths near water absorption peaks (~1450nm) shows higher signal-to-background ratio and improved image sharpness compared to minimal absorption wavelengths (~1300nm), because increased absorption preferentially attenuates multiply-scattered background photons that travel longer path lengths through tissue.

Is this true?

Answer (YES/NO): YES